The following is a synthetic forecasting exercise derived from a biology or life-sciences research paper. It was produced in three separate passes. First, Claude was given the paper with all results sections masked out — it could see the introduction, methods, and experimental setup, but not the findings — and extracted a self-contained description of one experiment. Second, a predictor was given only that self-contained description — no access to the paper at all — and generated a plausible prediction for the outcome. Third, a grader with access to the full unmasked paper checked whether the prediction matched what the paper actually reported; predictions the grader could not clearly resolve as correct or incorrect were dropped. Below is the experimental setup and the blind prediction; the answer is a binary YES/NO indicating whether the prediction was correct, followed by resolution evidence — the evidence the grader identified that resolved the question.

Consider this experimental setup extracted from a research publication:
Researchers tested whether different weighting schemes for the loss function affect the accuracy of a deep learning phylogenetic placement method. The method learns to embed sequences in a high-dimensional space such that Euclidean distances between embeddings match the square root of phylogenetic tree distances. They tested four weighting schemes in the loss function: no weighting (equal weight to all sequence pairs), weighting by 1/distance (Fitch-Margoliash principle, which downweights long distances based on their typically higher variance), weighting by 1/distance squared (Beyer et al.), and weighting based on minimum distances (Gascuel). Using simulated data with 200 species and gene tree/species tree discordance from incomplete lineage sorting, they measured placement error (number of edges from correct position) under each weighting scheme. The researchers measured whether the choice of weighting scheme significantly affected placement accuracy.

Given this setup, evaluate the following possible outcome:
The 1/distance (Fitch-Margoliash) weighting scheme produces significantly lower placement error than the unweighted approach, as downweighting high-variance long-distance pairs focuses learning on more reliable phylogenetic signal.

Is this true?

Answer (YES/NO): NO